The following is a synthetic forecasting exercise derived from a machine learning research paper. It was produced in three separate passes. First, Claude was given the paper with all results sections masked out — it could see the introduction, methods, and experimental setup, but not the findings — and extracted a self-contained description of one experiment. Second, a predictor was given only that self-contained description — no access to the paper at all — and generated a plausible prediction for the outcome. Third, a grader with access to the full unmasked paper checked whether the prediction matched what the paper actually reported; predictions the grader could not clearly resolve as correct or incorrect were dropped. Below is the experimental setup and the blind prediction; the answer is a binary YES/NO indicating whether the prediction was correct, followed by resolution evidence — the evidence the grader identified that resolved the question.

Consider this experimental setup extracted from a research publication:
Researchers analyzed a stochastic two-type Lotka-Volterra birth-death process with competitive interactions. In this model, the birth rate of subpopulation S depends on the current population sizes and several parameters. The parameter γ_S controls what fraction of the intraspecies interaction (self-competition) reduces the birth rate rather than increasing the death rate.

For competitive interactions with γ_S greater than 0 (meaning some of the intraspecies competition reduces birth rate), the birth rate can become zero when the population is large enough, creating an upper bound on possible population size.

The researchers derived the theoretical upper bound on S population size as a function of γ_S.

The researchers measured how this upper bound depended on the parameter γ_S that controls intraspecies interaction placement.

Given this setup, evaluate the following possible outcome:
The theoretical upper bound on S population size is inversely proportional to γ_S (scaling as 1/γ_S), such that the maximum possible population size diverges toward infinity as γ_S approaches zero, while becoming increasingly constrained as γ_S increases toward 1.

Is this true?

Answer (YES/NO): YES